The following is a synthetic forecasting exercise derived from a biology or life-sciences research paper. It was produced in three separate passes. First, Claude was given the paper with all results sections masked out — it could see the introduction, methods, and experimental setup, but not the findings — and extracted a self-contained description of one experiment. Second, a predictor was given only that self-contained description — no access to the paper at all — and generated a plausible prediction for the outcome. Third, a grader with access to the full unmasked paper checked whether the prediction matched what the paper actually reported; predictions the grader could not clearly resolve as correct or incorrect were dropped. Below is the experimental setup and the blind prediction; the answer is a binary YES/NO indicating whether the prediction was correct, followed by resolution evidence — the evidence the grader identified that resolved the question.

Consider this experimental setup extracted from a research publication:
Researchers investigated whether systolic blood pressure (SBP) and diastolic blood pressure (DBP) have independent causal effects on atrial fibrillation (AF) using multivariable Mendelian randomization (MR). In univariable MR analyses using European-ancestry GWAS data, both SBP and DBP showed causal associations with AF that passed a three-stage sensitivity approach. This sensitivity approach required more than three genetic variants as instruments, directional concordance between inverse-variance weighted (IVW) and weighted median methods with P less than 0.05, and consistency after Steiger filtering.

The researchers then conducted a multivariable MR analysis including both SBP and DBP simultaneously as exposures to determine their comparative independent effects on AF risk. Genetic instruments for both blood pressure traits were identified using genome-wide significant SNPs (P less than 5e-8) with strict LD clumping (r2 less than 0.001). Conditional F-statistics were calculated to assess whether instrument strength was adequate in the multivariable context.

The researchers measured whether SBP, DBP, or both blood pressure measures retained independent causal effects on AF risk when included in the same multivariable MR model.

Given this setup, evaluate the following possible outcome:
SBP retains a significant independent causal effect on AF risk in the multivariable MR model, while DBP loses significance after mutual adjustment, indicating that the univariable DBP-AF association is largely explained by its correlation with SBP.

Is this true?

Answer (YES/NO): YES